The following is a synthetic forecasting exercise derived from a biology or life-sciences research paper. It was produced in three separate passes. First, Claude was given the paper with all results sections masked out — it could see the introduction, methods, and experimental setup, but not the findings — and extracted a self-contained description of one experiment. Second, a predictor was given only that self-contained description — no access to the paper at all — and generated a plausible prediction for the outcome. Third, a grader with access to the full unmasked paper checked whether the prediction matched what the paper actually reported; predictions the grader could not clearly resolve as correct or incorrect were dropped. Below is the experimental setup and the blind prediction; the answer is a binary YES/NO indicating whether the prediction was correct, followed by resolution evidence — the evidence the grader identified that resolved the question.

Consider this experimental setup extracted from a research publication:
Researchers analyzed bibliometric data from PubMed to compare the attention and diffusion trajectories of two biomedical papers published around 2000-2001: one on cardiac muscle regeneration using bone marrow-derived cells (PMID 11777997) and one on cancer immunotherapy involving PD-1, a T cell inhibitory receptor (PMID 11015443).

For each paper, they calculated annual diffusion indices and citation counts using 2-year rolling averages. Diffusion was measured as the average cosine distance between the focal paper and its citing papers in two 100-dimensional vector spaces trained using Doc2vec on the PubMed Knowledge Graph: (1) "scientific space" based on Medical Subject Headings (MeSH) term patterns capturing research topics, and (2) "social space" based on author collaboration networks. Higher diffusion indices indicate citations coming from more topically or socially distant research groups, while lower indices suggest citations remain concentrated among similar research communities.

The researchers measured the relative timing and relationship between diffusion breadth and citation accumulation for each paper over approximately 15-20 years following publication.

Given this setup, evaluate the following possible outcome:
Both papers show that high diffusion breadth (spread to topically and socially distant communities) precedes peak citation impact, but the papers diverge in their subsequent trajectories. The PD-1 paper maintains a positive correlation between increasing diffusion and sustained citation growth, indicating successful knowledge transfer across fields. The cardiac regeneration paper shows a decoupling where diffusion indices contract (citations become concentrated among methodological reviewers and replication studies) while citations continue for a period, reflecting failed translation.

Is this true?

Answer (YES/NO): NO